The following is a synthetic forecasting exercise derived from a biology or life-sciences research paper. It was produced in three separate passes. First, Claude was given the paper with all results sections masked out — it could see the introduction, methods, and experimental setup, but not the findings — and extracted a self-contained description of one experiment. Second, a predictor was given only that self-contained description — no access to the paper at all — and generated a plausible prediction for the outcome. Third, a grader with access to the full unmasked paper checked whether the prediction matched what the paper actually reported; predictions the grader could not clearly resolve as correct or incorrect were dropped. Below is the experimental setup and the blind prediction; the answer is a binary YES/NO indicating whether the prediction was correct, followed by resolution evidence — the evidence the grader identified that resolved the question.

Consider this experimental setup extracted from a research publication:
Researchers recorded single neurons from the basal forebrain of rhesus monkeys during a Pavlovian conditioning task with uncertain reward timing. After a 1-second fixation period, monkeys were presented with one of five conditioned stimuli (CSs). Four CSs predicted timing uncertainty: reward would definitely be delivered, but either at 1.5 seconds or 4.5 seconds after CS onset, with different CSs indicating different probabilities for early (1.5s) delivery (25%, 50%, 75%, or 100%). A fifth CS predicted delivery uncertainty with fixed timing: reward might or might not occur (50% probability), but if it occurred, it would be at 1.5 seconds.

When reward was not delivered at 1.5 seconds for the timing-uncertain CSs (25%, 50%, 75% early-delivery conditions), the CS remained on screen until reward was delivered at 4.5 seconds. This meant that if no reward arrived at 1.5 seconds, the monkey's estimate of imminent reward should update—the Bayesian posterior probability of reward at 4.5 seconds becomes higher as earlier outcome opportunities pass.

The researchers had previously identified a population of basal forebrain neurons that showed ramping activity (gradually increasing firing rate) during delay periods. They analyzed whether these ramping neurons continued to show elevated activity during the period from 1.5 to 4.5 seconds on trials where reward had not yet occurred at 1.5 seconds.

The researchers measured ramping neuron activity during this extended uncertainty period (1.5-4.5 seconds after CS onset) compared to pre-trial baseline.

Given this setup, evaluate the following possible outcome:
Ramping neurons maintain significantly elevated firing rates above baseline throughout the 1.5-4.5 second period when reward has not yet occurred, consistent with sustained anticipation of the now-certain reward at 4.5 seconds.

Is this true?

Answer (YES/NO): YES